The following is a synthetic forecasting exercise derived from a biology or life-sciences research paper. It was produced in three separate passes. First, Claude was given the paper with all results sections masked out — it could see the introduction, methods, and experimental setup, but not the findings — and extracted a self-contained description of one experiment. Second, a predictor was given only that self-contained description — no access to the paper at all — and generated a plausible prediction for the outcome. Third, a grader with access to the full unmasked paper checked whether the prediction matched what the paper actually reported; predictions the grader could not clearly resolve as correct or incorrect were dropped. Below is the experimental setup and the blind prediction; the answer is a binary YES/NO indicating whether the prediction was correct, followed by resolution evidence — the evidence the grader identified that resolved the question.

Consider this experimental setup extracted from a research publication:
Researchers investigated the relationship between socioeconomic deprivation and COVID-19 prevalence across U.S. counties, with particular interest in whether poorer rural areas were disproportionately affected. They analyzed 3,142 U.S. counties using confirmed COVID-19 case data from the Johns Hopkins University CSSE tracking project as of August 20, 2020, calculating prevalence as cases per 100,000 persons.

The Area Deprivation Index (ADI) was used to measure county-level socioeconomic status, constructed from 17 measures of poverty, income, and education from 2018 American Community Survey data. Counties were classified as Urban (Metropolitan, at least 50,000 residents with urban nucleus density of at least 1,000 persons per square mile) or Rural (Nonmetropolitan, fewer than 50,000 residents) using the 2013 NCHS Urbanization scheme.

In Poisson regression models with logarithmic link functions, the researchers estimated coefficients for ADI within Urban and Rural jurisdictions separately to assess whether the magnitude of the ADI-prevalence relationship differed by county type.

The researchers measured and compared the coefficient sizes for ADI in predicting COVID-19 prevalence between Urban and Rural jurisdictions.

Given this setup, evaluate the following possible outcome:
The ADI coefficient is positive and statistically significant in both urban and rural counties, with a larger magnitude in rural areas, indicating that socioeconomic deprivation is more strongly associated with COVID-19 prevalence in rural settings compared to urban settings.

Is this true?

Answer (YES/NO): YES